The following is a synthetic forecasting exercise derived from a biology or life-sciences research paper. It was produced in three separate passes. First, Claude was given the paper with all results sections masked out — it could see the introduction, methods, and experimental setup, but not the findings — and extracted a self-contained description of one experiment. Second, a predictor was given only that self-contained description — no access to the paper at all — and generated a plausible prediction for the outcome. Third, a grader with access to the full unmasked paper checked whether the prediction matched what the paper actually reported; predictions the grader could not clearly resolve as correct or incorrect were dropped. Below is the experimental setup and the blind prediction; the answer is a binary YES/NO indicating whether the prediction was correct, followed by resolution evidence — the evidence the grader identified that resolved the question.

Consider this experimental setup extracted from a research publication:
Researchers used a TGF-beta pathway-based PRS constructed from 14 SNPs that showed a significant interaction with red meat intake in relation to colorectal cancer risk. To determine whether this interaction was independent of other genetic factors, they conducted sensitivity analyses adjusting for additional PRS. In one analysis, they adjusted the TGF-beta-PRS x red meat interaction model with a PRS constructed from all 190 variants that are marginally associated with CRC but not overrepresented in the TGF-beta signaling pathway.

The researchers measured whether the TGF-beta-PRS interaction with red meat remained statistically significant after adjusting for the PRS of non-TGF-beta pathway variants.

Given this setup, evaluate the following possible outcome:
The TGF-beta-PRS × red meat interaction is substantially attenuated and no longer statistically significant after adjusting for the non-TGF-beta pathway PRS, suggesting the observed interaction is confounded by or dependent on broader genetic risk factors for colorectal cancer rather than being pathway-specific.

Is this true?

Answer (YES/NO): NO